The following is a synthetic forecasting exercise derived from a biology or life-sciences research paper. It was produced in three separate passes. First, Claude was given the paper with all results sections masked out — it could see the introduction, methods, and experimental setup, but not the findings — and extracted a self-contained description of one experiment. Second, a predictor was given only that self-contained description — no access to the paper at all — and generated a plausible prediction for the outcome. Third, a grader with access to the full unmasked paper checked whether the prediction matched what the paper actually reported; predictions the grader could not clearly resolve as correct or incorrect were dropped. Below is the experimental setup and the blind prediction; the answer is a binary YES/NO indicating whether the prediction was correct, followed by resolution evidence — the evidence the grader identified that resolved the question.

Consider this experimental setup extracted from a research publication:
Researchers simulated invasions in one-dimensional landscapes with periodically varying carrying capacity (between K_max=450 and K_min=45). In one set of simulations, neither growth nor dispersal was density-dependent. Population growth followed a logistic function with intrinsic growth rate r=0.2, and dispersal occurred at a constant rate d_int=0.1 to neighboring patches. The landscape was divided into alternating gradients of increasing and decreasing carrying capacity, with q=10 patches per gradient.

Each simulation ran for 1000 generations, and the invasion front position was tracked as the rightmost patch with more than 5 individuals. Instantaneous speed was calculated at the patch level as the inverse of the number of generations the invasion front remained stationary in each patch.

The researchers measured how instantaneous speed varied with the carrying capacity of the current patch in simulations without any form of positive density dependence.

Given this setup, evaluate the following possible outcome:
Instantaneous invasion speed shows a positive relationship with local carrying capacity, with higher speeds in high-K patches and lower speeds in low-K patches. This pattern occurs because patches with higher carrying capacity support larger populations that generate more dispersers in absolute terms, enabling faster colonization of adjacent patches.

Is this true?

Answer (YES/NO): NO